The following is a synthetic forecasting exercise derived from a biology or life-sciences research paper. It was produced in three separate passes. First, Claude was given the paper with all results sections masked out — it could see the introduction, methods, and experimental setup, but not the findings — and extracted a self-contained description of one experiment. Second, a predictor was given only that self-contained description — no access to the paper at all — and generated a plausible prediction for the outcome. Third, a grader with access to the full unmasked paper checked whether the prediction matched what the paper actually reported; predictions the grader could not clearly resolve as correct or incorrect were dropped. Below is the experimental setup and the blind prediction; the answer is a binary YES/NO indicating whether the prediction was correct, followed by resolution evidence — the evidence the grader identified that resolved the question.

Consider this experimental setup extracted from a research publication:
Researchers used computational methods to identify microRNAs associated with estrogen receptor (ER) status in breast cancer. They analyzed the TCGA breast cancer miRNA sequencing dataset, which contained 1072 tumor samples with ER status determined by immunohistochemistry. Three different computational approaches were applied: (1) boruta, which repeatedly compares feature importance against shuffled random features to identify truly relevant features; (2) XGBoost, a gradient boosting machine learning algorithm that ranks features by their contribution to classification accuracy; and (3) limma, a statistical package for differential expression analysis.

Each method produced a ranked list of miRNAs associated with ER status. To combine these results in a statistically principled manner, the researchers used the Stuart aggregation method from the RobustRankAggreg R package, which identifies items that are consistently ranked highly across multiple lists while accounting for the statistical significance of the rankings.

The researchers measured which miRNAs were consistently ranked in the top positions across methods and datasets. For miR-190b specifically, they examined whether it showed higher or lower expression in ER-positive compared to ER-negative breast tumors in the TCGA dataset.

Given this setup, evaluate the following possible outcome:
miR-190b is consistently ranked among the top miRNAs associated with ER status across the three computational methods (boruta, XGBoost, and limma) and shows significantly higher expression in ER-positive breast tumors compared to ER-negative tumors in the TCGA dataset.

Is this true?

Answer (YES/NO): YES